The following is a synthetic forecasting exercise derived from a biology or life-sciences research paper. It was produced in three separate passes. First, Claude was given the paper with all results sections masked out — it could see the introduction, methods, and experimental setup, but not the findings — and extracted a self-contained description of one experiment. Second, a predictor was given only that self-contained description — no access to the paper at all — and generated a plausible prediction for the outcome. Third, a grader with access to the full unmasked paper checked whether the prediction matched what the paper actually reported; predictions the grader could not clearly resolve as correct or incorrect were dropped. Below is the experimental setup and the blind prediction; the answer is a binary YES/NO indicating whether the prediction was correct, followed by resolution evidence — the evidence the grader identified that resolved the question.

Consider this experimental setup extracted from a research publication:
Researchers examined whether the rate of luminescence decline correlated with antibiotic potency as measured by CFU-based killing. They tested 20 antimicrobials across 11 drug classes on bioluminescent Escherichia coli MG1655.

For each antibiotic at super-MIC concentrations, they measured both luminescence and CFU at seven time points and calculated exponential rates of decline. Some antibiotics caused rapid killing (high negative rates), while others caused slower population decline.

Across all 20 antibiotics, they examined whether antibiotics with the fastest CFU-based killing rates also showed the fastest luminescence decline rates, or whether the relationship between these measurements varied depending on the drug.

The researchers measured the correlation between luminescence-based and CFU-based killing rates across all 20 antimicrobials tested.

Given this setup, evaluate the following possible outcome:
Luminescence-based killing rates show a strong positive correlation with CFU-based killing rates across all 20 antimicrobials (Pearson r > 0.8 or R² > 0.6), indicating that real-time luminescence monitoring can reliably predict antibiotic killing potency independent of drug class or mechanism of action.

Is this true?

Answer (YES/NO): NO